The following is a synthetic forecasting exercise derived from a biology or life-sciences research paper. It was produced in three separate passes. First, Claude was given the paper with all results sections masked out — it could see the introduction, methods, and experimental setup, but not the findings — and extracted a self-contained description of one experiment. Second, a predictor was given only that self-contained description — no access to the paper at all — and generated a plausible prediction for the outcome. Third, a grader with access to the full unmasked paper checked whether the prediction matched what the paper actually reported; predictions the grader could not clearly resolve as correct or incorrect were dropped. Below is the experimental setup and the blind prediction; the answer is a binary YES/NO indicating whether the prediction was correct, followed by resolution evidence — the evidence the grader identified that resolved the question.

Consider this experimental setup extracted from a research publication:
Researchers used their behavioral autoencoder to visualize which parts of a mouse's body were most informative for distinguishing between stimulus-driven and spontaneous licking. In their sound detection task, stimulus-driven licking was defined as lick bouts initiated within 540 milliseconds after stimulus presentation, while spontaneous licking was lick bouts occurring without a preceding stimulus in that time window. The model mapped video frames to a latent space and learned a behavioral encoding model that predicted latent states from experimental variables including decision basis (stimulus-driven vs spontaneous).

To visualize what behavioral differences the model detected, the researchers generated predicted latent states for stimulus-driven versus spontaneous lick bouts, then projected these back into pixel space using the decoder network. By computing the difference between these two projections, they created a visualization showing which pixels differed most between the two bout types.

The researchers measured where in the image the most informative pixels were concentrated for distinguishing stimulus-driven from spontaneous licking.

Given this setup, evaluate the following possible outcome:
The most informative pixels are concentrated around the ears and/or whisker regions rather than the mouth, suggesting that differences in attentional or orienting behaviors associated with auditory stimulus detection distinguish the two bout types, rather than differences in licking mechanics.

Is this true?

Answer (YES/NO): NO